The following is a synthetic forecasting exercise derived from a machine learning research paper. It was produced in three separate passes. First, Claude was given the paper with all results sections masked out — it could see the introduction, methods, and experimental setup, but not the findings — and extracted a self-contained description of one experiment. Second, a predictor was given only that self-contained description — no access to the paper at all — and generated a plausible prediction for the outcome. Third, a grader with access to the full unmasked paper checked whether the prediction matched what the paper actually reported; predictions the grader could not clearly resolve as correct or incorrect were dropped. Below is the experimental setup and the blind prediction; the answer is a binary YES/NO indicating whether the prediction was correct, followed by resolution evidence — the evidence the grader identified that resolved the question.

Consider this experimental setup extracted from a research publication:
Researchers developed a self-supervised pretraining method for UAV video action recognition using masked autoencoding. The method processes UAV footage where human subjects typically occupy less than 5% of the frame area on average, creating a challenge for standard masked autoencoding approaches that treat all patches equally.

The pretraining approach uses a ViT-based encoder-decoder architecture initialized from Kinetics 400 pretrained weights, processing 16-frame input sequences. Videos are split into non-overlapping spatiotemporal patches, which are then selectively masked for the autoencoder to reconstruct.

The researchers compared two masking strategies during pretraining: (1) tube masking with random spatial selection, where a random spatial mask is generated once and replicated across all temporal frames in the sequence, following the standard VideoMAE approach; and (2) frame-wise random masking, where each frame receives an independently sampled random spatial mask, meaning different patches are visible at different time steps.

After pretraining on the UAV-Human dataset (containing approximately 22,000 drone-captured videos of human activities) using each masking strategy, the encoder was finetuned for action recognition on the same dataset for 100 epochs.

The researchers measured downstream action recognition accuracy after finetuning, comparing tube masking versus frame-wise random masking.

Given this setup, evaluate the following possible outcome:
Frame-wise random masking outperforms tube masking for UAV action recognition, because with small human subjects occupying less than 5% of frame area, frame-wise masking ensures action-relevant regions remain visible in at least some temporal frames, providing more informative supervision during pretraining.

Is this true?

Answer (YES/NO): NO